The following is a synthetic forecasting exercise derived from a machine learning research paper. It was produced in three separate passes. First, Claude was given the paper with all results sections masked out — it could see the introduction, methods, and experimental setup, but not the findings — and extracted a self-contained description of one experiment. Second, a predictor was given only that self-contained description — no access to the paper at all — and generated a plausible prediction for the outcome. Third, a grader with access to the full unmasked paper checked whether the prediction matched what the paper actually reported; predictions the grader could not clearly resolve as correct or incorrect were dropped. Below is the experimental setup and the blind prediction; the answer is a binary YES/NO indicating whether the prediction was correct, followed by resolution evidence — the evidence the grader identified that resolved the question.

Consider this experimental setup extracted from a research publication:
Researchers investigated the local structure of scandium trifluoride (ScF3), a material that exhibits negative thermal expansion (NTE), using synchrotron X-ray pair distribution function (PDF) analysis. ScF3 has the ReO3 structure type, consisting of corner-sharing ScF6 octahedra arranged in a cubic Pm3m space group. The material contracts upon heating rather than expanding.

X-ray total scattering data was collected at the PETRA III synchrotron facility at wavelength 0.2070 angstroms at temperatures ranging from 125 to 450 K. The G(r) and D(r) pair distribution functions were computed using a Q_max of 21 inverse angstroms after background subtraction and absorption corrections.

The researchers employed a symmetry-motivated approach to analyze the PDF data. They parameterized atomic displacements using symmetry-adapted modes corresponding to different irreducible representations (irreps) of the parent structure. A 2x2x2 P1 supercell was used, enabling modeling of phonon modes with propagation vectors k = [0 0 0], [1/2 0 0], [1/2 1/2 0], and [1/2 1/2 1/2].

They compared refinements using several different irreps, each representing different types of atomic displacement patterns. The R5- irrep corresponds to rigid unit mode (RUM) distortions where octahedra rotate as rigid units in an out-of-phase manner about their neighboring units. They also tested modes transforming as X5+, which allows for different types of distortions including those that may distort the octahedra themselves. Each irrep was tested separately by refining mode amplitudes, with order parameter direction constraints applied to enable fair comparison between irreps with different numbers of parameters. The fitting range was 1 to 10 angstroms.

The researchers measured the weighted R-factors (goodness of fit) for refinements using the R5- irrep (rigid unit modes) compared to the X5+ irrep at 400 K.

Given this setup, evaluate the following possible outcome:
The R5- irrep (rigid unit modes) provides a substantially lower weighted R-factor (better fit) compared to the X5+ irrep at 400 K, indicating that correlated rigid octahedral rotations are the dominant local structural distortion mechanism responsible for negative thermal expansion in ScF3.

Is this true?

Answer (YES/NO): NO